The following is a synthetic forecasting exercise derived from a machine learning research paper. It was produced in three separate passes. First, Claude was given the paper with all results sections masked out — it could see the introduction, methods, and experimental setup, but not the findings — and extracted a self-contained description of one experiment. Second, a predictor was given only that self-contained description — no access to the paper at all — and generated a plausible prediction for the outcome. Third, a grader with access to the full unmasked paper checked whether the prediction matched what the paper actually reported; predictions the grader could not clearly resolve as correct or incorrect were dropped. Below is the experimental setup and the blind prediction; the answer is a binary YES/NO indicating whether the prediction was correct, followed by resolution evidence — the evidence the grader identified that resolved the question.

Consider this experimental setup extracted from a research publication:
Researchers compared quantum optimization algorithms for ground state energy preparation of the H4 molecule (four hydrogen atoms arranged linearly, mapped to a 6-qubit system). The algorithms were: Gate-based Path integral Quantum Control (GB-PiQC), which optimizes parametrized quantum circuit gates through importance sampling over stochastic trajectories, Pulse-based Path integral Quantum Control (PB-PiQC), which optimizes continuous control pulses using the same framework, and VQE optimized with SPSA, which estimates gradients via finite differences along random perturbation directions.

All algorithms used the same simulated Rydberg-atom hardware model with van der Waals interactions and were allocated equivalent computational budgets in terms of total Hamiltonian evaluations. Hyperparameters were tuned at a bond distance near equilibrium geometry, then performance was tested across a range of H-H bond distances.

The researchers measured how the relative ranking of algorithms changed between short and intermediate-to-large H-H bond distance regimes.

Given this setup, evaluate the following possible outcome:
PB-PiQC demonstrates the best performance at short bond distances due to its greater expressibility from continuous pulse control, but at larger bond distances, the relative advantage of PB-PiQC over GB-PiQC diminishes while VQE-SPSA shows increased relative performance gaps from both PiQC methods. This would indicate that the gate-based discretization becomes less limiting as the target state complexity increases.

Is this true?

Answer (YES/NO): NO